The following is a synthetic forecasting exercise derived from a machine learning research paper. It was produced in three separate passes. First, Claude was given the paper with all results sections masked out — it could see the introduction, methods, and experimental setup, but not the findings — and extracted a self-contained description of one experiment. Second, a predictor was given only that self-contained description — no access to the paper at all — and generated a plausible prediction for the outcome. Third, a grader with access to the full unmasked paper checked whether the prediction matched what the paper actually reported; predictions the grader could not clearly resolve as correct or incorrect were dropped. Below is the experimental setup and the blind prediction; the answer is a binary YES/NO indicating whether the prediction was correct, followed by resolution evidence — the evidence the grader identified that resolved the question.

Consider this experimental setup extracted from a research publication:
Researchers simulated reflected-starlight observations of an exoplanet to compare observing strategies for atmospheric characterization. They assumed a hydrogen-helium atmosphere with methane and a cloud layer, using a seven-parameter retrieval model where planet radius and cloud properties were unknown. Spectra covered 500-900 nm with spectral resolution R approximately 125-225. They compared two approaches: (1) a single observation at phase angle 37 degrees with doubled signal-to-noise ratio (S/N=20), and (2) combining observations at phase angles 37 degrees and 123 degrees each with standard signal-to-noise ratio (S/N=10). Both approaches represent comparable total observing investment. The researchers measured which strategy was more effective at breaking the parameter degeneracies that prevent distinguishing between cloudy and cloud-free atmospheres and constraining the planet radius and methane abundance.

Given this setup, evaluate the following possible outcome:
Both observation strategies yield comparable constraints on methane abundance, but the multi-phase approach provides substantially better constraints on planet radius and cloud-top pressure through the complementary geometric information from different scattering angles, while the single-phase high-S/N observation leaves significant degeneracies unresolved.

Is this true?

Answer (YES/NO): NO